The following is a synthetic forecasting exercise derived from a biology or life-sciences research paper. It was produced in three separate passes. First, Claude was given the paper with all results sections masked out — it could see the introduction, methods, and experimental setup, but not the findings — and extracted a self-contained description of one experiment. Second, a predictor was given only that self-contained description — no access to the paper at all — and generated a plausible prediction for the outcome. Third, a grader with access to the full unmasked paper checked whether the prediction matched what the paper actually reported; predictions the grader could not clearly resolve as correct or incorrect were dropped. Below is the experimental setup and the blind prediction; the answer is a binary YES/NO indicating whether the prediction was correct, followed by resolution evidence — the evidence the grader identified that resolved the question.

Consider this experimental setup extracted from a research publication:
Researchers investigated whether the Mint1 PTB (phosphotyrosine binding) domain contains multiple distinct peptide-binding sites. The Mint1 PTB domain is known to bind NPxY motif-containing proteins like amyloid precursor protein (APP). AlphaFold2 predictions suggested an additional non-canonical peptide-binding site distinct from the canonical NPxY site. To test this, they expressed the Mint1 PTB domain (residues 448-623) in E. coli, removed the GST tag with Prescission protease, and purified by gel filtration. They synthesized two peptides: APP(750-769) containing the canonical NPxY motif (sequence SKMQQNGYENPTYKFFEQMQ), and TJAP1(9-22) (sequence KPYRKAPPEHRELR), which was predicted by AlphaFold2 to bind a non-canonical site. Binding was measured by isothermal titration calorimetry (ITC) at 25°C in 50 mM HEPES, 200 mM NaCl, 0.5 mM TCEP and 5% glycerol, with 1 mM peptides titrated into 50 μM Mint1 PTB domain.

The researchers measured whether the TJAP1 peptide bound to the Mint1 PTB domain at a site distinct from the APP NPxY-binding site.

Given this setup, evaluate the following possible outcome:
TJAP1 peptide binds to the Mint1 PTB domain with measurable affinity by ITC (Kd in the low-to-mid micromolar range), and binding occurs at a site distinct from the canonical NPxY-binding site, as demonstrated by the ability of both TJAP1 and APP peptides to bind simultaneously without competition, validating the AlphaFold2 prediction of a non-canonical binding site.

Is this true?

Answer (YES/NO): YES